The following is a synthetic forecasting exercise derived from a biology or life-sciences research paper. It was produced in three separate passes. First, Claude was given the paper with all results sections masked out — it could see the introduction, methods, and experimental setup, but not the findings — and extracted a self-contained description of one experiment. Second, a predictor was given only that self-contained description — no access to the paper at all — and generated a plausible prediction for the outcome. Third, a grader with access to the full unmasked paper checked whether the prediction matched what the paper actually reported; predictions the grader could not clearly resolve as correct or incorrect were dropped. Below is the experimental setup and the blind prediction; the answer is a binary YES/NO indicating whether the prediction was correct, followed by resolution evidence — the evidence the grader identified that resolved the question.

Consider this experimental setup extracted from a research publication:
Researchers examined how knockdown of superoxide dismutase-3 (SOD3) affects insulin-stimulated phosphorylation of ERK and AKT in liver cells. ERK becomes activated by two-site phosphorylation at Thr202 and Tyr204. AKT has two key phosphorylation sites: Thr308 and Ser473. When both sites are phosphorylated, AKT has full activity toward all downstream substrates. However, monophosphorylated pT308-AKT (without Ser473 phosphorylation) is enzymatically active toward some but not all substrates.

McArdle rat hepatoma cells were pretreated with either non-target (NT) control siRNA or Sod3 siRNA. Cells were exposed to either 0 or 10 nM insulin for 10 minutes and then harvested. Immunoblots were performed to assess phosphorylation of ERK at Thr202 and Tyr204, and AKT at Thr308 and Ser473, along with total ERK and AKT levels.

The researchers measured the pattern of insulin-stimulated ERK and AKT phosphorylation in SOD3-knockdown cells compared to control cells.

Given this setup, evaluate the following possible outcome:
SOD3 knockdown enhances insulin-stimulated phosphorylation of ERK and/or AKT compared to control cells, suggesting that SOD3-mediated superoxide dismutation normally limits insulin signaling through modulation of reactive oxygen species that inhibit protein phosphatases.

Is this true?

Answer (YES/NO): NO